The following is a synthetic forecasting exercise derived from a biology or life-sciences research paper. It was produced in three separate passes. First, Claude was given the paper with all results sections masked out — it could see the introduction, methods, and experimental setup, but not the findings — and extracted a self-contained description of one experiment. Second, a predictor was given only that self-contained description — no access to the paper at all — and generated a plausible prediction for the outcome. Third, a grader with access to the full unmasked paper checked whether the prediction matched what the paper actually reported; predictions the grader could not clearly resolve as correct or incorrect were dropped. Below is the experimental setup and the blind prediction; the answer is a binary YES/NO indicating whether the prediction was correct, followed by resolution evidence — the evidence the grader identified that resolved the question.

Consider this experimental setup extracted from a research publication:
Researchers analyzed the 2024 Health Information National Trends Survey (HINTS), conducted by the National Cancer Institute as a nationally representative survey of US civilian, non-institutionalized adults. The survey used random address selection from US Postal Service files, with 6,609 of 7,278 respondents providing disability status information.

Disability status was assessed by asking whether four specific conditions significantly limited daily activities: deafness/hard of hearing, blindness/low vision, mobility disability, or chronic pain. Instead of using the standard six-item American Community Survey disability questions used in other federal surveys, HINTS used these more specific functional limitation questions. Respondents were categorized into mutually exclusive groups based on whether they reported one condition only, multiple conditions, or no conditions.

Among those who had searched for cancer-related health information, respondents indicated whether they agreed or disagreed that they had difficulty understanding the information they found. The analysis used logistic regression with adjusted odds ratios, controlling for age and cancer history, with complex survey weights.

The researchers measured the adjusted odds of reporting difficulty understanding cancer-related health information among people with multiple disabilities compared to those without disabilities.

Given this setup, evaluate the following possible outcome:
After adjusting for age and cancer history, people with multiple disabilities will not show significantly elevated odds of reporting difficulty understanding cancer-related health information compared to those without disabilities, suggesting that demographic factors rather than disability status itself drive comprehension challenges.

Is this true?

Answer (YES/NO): NO